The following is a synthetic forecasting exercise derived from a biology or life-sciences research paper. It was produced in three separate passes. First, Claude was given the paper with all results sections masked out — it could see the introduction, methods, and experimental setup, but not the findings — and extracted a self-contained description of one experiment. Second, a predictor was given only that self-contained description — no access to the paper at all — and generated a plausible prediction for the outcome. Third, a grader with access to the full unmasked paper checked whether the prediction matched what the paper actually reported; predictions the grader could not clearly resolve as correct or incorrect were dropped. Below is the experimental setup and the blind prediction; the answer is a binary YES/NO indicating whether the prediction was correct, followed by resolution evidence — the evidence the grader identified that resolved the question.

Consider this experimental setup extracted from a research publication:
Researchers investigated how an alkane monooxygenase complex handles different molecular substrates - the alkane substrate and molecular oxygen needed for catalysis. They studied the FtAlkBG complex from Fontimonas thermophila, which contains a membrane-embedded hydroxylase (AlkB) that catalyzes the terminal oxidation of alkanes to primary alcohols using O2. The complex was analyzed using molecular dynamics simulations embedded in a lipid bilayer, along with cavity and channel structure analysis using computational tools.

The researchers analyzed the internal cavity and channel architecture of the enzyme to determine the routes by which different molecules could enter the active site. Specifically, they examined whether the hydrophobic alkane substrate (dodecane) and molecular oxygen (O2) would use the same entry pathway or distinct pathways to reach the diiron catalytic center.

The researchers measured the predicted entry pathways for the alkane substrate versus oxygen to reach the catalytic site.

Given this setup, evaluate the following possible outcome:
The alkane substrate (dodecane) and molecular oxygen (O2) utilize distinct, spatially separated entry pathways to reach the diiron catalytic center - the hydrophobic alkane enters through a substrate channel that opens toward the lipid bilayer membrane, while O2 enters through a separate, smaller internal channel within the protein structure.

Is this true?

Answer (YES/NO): YES